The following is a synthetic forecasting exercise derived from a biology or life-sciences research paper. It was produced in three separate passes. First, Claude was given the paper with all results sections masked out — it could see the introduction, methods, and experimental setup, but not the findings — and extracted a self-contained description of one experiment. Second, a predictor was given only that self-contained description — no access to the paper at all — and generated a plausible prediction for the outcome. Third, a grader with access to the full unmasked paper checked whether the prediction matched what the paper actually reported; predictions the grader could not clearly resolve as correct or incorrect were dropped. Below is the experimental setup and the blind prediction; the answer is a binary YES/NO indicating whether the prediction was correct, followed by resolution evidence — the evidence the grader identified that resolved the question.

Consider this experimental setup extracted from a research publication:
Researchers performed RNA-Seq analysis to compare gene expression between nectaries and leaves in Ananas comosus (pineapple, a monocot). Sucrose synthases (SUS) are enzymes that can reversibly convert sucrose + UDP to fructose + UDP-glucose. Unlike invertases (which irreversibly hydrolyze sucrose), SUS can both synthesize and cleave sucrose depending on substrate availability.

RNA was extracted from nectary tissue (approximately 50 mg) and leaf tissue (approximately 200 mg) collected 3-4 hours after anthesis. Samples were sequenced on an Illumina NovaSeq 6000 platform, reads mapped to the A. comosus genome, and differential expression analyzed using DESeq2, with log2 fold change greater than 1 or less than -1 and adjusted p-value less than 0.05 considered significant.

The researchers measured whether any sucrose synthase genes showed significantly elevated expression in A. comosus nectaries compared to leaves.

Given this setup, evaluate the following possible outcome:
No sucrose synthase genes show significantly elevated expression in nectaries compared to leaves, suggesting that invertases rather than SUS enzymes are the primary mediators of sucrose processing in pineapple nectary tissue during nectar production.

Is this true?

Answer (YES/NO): NO